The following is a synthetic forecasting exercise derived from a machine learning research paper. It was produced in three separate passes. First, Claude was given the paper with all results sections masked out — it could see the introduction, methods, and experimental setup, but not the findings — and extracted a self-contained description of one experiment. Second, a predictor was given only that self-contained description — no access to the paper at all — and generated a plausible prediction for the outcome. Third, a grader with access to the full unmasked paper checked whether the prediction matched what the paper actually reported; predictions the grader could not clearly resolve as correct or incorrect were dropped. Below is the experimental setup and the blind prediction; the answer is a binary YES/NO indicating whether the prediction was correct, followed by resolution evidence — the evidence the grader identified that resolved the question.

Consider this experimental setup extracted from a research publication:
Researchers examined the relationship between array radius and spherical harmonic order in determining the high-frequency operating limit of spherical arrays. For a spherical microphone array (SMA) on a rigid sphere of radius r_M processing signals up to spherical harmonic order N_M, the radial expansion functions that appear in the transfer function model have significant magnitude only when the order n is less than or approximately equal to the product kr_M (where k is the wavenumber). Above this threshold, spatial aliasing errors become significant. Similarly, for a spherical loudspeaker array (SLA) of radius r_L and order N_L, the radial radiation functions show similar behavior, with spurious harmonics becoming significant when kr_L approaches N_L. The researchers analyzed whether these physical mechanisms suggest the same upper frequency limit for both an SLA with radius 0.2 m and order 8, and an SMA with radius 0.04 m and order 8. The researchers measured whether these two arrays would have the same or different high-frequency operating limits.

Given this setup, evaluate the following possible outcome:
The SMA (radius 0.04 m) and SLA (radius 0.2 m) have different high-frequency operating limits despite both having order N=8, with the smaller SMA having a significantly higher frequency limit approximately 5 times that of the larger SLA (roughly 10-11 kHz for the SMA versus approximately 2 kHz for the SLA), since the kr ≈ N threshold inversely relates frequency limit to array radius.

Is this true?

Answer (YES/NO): YES